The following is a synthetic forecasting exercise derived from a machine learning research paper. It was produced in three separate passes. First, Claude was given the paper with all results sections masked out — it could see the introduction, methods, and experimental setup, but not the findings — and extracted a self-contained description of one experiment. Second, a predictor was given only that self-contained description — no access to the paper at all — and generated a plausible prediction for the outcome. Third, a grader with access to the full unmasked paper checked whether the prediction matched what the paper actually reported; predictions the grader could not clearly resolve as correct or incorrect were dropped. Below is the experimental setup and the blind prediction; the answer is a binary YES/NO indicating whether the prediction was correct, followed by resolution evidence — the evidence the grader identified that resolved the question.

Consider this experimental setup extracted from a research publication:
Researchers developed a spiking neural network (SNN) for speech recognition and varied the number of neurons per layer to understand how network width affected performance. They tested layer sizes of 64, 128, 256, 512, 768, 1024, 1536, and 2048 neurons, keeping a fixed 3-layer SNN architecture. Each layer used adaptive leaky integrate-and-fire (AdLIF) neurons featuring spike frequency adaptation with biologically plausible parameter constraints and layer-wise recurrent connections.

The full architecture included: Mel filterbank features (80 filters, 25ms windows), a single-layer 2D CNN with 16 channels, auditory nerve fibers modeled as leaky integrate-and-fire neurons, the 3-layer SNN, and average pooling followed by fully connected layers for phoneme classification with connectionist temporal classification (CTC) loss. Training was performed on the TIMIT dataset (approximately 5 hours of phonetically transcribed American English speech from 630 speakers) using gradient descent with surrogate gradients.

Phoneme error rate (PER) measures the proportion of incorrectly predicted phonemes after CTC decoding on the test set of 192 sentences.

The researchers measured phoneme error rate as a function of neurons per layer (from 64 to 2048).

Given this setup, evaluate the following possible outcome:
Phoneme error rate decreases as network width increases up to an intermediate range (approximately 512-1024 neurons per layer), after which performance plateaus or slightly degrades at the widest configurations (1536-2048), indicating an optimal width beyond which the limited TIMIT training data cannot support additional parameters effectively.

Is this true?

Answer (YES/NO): NO